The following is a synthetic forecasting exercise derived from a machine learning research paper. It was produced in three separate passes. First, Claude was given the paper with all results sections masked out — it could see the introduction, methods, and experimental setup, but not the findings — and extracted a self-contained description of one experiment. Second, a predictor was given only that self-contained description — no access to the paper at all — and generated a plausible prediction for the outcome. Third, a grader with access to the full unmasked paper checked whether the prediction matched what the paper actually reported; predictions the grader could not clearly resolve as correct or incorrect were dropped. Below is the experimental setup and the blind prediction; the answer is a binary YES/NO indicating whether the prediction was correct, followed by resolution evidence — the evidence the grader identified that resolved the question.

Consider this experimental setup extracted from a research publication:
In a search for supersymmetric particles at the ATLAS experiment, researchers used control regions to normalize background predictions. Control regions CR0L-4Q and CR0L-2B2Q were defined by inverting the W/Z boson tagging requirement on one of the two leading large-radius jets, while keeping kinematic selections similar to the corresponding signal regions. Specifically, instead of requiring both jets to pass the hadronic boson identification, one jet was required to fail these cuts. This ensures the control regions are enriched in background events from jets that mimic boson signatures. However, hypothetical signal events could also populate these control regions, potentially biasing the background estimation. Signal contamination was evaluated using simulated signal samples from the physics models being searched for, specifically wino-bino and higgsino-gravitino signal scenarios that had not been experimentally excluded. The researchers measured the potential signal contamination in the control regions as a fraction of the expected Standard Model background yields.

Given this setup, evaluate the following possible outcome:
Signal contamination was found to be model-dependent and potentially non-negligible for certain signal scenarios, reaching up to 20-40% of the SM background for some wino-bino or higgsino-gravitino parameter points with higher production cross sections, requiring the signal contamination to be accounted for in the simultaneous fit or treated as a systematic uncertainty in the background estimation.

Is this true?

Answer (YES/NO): YES